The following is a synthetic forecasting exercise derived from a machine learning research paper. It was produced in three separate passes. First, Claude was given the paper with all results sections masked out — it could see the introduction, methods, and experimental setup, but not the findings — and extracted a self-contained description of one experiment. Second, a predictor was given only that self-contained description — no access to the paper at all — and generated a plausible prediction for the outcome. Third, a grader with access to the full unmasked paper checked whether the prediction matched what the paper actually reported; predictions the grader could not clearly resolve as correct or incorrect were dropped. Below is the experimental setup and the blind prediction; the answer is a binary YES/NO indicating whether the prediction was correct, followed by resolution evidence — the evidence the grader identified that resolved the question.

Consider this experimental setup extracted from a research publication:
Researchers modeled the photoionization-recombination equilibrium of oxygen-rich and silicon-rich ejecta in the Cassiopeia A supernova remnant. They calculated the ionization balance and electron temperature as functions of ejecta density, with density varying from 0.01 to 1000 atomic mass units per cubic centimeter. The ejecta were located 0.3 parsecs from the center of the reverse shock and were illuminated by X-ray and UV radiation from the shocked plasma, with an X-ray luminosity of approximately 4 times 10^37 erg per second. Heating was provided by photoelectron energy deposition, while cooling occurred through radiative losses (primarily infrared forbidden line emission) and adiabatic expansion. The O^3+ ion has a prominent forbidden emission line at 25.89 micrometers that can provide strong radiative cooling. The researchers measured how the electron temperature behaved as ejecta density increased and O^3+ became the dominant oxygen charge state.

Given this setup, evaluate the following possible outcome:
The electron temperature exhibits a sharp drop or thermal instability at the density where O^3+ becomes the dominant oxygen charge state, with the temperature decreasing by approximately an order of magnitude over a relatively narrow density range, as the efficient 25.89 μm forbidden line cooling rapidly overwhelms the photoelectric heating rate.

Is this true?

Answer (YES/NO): YES